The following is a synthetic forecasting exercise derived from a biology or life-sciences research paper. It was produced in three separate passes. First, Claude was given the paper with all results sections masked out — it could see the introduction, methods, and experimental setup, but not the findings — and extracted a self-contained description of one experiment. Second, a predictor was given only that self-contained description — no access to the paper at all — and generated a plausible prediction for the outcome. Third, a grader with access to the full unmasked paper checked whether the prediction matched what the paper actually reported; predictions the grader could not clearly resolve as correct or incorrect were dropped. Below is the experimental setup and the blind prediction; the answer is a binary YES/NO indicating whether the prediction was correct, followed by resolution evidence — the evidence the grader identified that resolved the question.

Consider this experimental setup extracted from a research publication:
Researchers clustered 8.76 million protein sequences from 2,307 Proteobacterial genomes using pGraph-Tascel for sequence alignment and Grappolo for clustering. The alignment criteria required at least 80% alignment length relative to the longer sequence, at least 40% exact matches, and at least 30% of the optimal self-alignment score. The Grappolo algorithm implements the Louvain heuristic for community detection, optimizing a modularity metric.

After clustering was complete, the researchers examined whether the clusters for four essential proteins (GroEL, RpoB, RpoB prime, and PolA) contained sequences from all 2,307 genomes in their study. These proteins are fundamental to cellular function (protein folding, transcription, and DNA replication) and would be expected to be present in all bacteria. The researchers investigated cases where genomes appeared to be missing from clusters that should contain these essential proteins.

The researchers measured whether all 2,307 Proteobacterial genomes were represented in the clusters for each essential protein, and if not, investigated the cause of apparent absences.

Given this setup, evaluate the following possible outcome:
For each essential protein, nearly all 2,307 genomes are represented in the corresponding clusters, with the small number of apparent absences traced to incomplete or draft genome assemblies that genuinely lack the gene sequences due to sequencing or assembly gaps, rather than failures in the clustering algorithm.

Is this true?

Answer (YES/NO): NO